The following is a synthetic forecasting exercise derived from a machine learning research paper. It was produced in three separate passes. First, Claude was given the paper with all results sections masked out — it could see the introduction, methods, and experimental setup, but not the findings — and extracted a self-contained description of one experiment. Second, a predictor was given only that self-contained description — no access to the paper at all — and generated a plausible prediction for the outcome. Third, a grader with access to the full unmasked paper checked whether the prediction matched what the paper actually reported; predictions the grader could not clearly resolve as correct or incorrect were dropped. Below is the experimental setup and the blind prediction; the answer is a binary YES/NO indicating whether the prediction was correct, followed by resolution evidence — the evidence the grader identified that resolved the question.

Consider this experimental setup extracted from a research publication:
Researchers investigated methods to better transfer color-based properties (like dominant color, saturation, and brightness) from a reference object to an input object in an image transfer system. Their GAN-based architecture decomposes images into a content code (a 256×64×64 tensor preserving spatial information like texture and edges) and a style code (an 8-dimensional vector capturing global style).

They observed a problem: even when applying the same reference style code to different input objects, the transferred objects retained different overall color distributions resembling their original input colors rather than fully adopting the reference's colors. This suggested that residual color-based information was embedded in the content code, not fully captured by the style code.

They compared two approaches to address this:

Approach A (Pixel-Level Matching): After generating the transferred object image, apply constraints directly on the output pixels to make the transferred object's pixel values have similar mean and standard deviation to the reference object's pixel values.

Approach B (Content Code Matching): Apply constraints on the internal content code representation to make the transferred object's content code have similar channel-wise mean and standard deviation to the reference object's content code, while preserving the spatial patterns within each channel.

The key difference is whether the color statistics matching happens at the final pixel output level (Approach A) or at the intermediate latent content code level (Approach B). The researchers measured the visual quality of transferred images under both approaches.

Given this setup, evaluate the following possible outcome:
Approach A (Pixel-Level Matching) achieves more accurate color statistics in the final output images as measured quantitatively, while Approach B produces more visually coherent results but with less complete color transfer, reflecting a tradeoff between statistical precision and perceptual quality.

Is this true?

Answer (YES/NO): NO